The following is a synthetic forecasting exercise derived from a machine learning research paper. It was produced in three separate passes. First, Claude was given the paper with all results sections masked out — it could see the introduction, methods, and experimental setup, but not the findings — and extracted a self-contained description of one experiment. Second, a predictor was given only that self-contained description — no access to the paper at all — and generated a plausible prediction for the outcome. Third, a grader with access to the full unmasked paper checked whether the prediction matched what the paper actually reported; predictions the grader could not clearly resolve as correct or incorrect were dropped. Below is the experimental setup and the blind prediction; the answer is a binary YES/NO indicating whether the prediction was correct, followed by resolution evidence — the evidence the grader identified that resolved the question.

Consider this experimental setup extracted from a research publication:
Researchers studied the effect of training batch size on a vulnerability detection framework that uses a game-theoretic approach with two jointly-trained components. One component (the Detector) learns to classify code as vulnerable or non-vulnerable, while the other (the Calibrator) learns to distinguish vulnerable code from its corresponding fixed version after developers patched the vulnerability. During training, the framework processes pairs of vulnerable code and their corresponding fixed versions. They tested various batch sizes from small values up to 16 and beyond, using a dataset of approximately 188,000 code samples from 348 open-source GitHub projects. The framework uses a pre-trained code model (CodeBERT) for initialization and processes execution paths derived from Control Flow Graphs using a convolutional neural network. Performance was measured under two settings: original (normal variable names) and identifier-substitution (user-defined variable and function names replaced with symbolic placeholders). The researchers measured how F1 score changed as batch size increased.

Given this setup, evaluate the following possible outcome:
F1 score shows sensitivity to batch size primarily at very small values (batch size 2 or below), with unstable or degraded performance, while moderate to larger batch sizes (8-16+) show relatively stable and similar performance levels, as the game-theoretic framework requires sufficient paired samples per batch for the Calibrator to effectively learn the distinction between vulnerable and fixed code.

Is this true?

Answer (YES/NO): NO